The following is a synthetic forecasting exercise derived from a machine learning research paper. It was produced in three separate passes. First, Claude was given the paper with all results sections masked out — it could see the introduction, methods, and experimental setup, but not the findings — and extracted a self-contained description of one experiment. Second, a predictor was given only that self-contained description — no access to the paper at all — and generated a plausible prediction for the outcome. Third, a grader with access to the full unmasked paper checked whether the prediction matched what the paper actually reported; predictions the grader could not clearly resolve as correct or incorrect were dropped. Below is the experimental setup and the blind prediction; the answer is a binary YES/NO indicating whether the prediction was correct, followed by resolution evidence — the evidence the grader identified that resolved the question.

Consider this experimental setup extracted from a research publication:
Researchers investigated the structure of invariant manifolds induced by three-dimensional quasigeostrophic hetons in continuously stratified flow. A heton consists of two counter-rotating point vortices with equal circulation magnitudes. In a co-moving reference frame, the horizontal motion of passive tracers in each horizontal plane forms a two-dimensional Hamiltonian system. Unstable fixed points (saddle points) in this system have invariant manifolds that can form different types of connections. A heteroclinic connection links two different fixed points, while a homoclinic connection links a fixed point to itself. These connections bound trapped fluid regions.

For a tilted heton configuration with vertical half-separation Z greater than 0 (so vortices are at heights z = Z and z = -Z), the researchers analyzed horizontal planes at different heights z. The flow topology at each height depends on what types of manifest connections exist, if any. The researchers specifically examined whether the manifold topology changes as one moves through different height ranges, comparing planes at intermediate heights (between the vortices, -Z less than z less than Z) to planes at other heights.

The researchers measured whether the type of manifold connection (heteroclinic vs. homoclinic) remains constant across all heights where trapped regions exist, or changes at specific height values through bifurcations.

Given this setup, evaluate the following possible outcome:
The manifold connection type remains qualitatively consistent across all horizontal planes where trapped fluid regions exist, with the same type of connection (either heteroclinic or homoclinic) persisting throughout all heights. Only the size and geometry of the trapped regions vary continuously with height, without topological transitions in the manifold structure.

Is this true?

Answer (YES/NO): NO